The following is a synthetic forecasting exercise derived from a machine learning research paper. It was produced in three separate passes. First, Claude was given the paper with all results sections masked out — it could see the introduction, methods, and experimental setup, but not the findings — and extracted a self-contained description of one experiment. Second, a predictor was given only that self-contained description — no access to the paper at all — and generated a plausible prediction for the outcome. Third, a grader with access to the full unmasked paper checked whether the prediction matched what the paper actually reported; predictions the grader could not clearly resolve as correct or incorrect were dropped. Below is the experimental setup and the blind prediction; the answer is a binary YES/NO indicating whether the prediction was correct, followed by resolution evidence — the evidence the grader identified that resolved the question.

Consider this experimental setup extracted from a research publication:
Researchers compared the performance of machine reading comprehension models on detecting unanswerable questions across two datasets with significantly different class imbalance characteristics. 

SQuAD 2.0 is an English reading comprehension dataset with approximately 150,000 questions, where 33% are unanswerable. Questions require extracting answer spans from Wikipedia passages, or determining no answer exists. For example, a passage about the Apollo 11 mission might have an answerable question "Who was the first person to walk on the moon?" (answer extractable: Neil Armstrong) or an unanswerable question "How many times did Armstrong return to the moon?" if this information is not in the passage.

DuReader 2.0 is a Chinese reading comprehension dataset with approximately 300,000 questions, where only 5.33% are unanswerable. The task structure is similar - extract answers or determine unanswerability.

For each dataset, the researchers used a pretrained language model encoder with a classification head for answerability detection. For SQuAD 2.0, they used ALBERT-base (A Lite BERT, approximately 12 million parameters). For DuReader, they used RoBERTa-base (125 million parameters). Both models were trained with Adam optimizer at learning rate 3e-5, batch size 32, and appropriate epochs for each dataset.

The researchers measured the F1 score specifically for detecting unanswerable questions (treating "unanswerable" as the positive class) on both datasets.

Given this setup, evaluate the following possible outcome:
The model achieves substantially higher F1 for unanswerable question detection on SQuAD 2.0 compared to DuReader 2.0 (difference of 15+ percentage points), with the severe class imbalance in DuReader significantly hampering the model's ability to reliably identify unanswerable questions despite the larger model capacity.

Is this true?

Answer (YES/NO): YES